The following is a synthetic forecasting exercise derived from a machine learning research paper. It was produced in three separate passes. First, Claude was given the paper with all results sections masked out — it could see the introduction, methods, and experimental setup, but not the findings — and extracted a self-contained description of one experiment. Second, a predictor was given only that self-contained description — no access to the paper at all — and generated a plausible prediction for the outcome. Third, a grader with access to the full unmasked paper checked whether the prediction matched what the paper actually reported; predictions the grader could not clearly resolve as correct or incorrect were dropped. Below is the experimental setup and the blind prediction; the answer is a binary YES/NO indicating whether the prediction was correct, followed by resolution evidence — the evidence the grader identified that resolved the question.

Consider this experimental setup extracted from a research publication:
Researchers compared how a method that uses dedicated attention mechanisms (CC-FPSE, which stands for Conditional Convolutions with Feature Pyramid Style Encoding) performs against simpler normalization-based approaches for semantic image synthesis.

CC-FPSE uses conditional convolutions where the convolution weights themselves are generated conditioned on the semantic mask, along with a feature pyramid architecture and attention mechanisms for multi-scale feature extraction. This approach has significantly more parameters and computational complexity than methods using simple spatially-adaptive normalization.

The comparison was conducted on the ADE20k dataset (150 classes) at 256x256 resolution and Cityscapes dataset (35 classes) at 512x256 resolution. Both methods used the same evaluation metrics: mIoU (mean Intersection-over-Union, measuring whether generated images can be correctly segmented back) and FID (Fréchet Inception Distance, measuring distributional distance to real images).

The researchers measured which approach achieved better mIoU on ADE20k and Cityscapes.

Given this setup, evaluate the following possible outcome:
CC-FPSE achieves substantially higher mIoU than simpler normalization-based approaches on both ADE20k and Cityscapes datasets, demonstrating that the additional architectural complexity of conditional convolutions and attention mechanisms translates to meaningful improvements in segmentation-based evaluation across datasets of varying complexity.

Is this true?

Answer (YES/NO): YES